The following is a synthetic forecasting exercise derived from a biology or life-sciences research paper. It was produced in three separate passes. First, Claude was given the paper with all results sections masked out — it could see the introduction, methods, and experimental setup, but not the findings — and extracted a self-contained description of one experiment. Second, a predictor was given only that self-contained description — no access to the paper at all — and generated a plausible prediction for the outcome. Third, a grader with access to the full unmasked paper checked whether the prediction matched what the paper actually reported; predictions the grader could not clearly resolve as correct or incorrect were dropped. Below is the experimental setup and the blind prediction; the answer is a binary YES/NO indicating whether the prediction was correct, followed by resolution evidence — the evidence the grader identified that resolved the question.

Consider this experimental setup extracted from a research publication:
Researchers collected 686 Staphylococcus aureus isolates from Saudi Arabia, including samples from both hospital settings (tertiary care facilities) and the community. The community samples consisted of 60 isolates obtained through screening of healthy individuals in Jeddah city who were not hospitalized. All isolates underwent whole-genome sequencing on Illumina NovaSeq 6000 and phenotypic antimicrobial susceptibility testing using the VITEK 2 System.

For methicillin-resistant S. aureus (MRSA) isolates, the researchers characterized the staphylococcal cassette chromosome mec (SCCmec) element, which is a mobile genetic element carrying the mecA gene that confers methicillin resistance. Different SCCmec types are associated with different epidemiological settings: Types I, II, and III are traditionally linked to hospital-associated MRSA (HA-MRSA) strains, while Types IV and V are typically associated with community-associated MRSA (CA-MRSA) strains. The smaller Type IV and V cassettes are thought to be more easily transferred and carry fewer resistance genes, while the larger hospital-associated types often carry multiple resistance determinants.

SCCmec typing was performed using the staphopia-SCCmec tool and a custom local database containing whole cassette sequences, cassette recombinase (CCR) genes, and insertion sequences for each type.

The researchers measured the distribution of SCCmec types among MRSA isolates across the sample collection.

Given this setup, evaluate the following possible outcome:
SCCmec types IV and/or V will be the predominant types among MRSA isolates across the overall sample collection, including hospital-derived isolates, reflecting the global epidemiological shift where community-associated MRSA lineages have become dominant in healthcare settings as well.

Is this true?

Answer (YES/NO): YES